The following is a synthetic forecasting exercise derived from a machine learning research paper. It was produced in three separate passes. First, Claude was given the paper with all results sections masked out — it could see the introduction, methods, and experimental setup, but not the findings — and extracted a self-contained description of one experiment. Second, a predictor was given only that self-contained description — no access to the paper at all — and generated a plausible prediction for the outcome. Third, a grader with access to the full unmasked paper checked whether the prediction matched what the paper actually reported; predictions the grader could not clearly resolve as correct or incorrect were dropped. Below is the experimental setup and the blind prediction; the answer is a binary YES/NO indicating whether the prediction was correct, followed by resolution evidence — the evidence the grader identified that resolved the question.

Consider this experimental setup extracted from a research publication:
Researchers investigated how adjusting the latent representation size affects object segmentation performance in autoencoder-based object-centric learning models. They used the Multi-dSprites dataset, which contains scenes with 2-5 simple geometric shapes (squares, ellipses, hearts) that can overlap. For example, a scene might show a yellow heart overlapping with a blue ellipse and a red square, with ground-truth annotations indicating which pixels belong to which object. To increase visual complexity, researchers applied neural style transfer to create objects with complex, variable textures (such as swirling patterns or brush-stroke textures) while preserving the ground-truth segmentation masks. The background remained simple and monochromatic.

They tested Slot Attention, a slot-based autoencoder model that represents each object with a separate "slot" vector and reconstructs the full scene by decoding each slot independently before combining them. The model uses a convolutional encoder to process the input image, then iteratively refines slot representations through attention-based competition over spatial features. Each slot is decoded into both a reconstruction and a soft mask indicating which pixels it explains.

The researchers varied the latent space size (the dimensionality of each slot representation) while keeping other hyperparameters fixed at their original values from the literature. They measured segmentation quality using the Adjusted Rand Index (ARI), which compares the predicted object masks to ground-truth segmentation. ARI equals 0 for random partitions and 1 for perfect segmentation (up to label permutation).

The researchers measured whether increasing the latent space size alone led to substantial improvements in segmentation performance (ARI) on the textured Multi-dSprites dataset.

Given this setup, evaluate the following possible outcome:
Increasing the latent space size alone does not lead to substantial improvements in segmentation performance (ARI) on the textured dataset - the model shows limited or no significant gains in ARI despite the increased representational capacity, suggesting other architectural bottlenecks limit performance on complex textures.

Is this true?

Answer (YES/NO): YES